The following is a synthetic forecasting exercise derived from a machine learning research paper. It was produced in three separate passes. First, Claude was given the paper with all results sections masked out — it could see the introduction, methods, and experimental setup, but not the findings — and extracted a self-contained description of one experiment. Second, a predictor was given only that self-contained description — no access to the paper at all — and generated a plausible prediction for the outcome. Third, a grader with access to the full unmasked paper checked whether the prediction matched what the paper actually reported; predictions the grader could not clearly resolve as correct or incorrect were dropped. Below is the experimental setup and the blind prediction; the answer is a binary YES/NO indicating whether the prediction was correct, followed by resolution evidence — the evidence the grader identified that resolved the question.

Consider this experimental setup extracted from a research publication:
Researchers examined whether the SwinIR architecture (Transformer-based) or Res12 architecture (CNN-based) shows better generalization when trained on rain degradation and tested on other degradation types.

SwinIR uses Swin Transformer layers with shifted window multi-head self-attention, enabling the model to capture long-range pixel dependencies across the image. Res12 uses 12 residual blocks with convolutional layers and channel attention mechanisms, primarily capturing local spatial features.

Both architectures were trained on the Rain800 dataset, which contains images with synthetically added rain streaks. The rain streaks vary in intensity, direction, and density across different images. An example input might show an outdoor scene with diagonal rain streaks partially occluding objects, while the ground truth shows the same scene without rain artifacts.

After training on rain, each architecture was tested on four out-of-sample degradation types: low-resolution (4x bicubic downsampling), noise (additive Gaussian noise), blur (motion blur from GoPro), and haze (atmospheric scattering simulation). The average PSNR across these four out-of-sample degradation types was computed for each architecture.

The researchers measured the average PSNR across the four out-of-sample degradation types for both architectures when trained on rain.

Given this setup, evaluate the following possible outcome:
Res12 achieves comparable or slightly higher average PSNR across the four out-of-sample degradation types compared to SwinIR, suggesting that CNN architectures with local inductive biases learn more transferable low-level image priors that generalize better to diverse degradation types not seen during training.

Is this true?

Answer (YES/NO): NO